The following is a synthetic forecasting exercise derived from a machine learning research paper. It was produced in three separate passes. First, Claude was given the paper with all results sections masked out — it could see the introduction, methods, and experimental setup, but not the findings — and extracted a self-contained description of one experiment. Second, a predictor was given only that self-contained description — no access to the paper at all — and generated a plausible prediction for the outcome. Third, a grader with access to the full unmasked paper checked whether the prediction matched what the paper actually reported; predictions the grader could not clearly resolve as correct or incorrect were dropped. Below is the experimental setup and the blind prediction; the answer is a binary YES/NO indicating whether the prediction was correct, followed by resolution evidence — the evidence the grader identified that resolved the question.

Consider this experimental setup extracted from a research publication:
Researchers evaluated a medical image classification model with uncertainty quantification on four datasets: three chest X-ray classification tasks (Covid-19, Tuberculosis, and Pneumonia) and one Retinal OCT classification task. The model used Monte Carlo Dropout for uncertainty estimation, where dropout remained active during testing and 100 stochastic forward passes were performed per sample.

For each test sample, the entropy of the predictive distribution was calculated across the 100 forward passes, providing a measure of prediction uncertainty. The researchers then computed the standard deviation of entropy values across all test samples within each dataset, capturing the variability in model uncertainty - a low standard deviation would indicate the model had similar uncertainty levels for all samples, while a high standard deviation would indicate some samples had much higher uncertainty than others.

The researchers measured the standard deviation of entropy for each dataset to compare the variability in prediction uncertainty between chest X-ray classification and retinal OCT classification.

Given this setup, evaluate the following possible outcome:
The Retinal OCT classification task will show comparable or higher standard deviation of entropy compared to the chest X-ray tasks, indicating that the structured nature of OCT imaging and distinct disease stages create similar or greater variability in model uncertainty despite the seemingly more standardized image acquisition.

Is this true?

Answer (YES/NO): YES